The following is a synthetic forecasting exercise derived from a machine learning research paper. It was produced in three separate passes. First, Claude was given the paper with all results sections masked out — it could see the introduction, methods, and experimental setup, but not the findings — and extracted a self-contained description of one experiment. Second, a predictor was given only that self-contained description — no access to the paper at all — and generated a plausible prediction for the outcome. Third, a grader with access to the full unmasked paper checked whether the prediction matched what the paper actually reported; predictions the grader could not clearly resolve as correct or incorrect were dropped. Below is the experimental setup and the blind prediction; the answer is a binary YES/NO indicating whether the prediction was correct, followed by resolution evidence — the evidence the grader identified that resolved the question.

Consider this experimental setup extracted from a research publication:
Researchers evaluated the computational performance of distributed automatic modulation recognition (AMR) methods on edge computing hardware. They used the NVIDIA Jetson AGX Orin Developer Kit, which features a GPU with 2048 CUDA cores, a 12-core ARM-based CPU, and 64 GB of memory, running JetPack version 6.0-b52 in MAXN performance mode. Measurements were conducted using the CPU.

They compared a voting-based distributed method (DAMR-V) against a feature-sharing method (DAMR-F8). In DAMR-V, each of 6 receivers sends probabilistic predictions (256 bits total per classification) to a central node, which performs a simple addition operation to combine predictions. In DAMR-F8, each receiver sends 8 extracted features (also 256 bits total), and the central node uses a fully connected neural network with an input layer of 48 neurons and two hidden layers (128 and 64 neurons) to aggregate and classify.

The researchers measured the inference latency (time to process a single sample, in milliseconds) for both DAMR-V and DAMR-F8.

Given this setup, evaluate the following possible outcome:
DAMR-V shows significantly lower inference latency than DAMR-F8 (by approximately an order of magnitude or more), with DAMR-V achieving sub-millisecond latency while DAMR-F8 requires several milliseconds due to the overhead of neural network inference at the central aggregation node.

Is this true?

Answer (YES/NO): NO